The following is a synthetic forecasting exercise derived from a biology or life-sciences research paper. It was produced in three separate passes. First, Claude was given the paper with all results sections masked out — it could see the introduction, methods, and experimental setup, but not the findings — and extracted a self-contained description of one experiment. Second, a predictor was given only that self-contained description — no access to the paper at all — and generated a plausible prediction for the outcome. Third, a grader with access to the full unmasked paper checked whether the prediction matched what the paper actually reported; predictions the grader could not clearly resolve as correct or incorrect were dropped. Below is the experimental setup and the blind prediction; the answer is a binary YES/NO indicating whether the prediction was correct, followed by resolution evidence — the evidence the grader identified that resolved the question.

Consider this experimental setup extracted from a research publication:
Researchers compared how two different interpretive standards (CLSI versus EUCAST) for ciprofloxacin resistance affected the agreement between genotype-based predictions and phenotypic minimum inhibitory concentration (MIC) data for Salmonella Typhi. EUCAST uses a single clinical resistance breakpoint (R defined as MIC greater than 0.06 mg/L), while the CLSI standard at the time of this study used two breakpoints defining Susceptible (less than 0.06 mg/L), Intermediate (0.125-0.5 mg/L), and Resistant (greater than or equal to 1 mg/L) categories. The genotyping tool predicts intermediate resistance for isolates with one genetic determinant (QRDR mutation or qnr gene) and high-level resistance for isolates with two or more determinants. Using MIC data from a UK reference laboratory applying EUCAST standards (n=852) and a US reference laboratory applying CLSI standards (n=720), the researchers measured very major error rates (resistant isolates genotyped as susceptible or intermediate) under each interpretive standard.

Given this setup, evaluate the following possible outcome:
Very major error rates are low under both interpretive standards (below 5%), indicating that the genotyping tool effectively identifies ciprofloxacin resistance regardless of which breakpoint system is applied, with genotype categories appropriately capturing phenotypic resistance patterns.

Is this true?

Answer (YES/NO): YES